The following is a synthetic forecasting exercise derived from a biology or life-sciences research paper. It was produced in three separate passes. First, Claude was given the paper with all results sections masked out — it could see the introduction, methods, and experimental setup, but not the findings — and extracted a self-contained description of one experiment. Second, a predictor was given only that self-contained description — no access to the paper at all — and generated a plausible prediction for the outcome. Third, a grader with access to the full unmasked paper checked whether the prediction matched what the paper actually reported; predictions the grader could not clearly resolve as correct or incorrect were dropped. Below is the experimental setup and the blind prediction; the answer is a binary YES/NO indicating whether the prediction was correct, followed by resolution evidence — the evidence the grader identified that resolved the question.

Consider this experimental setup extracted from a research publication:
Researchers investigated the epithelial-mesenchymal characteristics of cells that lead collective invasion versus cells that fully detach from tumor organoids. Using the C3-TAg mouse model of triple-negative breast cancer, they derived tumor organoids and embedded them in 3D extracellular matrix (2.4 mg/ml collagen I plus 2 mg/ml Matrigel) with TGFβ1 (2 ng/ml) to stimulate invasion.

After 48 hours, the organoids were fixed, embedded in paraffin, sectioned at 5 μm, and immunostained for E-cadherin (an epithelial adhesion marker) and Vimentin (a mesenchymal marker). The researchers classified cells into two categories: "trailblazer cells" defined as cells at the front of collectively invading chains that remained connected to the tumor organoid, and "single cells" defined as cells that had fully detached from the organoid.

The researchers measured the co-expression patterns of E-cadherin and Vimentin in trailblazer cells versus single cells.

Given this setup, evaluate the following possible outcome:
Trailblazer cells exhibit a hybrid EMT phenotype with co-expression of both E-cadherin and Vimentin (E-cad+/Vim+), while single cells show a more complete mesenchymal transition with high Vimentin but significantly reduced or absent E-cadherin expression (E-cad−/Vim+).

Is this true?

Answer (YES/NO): NO